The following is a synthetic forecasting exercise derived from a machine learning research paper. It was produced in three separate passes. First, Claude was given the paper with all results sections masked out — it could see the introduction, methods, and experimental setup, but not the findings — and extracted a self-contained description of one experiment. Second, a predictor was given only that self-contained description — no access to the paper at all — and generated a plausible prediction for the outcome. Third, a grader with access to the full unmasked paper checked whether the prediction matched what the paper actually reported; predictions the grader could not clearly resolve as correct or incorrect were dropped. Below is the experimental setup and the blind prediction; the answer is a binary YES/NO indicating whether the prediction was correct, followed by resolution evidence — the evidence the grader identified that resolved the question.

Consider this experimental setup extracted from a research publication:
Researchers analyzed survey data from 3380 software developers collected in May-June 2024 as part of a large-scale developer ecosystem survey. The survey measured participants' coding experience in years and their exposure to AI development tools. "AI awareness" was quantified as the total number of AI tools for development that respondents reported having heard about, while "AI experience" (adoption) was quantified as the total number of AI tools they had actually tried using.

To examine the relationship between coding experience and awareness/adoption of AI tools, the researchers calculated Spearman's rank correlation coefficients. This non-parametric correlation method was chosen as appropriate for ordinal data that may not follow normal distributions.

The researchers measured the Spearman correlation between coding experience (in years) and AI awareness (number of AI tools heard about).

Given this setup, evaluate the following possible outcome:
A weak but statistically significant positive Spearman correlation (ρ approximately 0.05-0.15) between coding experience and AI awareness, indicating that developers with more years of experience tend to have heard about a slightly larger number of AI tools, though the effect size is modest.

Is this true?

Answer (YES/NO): NO